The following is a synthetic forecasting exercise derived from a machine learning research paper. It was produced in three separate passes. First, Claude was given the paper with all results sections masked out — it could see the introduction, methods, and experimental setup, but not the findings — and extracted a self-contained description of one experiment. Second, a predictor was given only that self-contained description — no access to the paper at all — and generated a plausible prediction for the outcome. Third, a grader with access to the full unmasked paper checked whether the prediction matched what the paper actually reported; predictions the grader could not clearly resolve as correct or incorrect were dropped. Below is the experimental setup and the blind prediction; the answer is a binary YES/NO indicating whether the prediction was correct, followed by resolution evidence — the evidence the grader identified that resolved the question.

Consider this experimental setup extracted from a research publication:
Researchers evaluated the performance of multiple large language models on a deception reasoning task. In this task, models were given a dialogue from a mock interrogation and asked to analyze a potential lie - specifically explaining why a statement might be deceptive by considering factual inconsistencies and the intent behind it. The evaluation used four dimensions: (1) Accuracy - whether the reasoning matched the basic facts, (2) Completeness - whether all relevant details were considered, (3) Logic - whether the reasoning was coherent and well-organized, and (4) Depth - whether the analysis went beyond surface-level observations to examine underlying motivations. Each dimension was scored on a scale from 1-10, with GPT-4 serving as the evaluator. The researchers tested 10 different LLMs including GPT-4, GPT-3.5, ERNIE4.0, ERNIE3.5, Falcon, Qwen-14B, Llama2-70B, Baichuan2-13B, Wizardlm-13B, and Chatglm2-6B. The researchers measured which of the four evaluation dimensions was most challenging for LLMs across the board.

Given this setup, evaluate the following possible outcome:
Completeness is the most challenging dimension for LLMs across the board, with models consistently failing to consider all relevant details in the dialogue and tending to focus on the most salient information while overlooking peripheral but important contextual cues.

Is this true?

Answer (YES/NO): NO